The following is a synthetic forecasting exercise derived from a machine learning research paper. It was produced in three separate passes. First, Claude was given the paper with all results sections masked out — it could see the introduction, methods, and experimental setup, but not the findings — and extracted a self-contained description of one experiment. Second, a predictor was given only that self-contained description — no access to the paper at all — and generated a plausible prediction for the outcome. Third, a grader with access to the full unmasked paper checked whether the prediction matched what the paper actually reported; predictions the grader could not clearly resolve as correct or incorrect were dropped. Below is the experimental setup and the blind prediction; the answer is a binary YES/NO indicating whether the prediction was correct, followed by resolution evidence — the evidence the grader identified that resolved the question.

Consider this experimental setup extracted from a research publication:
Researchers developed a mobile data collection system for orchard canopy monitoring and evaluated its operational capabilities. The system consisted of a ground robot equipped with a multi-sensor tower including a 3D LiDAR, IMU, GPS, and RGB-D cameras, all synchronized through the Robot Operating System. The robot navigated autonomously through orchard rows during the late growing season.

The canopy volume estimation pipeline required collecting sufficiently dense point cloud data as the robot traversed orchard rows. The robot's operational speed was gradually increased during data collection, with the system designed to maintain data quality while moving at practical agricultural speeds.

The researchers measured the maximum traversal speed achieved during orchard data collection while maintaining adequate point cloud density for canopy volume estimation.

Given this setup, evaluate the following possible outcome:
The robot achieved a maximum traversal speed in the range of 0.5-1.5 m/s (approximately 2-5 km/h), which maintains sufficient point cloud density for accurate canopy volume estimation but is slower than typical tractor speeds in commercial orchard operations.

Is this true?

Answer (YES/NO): YES